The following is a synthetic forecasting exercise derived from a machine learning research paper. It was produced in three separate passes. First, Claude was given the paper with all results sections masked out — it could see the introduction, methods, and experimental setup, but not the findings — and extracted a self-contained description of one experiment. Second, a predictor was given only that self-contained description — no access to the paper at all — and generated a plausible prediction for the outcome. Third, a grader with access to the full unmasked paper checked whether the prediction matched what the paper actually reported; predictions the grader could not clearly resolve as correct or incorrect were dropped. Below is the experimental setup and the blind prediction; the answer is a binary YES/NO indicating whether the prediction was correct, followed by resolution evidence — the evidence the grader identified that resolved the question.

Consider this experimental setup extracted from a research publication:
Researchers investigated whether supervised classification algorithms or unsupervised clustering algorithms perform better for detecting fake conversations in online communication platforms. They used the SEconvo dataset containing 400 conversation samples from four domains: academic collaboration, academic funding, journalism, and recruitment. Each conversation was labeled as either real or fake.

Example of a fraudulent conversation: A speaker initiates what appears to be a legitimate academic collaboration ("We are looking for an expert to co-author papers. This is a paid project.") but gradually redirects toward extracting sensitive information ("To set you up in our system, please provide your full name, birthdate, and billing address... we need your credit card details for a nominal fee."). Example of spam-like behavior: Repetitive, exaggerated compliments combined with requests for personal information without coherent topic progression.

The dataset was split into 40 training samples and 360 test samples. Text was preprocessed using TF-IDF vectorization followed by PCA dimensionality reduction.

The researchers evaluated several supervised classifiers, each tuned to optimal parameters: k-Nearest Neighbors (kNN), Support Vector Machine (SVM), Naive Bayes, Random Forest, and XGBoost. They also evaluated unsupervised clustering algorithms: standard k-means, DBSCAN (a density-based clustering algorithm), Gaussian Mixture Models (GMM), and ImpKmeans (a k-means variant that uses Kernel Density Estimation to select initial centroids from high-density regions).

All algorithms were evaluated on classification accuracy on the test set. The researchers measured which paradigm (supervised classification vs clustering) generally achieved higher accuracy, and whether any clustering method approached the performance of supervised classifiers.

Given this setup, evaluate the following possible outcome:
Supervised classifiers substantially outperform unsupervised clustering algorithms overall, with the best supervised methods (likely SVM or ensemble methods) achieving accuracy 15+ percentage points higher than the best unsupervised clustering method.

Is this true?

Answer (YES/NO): NO